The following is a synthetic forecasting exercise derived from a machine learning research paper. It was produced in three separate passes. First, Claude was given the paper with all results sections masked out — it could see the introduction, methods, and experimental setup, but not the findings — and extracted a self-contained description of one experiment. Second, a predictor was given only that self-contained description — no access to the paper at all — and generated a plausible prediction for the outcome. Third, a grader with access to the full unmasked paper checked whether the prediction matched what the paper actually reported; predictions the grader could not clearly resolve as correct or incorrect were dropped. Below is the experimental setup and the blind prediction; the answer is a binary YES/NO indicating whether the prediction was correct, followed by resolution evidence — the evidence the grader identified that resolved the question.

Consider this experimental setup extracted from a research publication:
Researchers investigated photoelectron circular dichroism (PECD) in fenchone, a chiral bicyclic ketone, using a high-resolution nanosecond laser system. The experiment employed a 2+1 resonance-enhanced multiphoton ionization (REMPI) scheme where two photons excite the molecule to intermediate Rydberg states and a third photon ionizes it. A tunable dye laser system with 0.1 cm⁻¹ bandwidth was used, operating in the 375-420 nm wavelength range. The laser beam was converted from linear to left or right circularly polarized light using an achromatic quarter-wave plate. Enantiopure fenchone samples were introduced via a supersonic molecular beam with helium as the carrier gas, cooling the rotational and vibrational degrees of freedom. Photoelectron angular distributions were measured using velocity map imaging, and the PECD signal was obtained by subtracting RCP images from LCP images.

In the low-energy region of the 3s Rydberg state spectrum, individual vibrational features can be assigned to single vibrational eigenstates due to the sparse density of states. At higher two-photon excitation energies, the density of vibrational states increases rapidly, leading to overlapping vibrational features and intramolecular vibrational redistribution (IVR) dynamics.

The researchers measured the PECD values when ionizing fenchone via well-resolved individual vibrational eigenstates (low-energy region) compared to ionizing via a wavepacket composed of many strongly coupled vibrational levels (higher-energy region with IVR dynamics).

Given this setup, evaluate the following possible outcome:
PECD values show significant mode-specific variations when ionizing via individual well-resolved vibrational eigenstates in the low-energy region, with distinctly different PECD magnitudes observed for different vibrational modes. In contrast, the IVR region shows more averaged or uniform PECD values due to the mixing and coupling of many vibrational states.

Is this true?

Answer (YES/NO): NO